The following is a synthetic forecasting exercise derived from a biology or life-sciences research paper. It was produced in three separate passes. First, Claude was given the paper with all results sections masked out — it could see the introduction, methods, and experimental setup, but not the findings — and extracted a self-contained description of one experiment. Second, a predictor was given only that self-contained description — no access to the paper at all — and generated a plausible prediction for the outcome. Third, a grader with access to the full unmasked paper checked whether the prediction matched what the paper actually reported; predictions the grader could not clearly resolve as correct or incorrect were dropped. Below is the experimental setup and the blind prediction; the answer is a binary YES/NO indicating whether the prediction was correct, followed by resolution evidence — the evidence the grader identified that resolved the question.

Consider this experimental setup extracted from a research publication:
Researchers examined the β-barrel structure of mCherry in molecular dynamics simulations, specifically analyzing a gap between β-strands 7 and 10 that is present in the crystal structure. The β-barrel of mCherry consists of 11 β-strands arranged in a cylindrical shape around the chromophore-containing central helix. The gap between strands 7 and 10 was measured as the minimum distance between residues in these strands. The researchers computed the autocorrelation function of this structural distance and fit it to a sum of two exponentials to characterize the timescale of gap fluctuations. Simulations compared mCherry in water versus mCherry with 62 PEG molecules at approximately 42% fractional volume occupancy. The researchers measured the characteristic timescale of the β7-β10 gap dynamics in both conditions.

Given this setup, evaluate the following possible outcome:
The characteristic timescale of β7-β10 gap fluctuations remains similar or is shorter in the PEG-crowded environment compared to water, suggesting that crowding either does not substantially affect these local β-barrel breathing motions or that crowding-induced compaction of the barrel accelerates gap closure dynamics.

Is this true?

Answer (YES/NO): NO